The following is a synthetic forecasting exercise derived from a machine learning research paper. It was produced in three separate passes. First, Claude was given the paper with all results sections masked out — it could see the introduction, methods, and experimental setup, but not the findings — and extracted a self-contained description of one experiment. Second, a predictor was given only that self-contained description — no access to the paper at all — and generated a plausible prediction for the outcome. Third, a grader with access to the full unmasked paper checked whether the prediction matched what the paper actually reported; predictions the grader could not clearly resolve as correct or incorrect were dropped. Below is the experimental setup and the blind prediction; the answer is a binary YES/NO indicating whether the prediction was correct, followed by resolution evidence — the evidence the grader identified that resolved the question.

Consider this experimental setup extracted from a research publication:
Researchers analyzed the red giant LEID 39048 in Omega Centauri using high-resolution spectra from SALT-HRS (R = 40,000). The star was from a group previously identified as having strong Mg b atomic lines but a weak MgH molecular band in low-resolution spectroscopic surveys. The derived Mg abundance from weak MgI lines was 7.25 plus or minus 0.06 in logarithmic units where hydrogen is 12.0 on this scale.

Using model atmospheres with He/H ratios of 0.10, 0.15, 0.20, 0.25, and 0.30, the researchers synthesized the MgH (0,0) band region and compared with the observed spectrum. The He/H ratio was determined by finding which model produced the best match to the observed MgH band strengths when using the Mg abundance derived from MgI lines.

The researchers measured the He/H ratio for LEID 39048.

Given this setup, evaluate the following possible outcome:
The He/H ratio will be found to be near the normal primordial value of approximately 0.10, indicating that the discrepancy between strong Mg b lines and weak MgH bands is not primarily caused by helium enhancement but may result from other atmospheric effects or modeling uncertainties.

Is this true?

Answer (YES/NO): NO